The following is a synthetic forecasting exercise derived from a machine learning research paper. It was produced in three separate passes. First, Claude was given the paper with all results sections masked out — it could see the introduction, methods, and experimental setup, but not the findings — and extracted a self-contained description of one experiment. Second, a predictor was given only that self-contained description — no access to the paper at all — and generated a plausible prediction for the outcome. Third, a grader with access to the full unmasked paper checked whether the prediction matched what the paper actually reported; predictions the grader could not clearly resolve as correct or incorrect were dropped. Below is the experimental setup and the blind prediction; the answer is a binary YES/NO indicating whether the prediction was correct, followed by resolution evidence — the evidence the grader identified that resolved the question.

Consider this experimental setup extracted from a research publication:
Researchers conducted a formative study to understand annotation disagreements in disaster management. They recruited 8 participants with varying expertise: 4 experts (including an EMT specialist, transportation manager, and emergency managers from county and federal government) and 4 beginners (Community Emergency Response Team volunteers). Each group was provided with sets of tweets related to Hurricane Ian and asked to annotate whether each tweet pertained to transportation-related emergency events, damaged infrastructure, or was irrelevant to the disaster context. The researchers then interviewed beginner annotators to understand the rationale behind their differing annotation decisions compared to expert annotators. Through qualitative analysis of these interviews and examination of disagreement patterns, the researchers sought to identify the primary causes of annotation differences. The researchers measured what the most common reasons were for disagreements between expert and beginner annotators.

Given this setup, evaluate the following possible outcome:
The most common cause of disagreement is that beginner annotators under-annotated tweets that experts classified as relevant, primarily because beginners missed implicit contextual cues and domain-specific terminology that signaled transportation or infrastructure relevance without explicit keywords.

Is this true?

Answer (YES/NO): NO